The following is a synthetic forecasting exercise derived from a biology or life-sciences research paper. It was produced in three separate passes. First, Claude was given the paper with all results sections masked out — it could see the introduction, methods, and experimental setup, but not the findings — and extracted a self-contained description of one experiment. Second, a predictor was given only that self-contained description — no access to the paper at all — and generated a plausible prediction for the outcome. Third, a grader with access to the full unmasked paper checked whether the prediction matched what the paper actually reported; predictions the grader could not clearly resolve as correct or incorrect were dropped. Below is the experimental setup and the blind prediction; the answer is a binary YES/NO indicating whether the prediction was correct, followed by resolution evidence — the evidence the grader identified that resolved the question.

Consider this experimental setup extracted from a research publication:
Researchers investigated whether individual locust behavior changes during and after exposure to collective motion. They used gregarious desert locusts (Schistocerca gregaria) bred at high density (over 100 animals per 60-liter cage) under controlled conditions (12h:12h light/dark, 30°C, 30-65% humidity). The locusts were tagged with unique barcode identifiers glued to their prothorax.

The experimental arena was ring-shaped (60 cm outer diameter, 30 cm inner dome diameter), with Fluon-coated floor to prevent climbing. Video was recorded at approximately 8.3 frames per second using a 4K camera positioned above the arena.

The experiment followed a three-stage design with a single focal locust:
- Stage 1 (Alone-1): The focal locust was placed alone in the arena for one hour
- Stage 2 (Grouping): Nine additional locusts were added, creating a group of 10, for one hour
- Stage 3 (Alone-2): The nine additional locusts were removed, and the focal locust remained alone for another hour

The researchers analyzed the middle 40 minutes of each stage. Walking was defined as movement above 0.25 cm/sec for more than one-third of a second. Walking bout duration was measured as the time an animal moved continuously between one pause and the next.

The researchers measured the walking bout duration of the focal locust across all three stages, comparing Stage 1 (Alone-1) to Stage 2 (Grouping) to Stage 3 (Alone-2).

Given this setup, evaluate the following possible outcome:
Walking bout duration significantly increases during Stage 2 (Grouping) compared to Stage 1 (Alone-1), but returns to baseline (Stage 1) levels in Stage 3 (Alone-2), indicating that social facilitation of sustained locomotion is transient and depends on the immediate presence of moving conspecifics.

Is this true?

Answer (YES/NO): NO